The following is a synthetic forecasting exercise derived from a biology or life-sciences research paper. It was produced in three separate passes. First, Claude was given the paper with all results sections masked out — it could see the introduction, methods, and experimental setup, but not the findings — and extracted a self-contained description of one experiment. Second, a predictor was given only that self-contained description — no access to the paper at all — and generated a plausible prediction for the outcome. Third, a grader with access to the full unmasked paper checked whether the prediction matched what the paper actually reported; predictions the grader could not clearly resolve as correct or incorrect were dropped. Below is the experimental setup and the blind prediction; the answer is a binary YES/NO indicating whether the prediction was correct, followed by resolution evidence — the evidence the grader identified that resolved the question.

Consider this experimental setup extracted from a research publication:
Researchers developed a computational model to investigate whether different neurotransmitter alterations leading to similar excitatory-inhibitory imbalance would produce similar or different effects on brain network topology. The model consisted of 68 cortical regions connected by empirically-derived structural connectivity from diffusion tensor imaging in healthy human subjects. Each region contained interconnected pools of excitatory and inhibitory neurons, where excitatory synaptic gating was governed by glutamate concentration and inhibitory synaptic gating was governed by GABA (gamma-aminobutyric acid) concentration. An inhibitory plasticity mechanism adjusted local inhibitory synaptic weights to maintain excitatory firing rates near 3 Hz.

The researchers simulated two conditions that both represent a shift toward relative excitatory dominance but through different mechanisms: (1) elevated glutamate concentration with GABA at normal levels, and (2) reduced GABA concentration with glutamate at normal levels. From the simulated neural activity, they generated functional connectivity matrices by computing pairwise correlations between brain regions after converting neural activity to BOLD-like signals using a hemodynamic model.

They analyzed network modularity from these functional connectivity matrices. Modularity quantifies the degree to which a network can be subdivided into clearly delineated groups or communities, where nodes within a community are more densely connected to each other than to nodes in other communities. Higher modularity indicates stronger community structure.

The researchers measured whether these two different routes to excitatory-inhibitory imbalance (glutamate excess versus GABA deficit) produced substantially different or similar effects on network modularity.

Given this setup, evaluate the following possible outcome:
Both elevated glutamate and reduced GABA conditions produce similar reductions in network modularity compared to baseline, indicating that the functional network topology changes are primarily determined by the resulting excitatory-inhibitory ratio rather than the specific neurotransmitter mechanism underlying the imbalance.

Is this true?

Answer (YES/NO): NO